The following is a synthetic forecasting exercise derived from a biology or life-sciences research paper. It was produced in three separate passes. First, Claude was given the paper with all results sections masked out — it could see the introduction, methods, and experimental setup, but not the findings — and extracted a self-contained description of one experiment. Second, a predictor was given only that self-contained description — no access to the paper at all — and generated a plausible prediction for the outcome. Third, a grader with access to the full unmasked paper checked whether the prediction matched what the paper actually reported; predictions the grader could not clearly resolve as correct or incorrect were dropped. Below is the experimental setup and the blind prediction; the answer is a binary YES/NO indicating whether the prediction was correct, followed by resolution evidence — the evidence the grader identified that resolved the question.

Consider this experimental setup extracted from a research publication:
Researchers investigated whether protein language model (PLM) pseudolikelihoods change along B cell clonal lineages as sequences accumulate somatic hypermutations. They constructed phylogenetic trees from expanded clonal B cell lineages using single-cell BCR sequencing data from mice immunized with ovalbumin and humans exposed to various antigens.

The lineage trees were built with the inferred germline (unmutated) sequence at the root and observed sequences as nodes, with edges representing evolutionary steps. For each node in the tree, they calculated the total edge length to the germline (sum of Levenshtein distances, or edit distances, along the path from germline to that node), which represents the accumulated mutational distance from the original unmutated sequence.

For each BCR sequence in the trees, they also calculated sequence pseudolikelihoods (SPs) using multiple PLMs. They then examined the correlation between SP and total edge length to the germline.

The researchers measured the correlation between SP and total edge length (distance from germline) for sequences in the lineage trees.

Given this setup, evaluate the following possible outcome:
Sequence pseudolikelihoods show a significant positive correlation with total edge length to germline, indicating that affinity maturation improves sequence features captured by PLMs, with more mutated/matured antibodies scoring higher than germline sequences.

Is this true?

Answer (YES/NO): NO